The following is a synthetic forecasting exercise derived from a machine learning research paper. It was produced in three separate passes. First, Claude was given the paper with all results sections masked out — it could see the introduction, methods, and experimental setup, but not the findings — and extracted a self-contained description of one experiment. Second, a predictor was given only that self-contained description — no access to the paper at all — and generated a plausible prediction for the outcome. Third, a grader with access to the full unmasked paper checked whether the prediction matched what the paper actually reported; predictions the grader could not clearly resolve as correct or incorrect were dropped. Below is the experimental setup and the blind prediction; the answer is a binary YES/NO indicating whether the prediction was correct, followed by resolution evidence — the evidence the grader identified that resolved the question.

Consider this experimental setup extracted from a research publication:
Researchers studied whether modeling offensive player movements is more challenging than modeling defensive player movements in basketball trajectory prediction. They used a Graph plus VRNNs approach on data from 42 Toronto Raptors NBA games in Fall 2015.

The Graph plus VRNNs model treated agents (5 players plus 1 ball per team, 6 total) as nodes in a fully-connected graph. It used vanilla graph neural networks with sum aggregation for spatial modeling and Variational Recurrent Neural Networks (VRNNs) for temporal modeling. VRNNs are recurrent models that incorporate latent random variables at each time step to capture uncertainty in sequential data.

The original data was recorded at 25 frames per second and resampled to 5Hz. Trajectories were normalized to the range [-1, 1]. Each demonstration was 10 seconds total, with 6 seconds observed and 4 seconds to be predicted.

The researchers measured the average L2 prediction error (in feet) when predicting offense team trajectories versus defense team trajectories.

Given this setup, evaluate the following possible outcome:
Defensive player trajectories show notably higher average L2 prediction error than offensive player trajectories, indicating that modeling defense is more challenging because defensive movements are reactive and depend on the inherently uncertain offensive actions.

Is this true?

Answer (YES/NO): NO